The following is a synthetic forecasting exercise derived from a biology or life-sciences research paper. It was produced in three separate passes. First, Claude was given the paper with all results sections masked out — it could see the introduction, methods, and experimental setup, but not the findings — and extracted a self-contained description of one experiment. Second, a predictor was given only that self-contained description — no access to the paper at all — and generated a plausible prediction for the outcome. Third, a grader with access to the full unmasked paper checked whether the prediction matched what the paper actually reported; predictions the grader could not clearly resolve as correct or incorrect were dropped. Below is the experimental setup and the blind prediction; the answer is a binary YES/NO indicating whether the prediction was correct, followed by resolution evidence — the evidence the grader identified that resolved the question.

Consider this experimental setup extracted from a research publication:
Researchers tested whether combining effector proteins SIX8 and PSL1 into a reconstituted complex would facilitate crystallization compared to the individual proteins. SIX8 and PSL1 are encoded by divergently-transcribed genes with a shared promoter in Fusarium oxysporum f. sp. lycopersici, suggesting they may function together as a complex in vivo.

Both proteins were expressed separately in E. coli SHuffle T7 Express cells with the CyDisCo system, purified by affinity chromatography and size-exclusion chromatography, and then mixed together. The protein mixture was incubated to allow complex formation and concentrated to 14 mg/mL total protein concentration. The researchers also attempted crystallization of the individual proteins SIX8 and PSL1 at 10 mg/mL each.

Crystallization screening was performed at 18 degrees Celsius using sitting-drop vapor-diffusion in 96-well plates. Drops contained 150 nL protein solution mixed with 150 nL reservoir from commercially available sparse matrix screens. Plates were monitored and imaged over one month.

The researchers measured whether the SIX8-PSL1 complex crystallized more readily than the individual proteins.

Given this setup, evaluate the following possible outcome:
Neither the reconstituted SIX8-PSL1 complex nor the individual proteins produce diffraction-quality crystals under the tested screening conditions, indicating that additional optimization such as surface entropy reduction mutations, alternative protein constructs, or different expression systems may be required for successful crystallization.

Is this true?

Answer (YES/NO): YES